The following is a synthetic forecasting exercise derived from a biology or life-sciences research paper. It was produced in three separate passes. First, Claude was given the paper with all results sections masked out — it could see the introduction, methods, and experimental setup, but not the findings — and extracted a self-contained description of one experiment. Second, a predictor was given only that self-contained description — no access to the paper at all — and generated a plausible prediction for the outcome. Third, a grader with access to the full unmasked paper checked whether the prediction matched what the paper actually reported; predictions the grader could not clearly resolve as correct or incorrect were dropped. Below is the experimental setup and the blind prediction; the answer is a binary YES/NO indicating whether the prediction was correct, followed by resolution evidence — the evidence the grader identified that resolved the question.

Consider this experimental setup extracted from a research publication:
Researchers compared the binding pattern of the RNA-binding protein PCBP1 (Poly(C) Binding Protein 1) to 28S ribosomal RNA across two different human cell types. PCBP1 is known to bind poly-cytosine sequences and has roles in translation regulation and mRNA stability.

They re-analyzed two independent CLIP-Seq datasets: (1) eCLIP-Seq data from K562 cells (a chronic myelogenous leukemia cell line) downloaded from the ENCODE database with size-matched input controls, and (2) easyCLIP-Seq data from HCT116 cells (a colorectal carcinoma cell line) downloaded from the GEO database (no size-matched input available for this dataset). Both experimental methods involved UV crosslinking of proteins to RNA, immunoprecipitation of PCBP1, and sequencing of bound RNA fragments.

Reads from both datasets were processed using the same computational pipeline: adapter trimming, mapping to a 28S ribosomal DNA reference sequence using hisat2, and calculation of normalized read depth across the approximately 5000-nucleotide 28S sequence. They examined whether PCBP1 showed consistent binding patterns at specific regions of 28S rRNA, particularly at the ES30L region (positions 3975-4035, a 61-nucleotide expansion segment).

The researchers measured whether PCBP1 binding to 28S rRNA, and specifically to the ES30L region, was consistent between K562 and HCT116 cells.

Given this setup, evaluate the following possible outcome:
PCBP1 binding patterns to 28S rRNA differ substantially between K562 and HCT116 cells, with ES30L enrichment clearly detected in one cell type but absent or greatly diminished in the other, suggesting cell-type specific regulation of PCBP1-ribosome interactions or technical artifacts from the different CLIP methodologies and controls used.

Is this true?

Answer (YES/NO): YES